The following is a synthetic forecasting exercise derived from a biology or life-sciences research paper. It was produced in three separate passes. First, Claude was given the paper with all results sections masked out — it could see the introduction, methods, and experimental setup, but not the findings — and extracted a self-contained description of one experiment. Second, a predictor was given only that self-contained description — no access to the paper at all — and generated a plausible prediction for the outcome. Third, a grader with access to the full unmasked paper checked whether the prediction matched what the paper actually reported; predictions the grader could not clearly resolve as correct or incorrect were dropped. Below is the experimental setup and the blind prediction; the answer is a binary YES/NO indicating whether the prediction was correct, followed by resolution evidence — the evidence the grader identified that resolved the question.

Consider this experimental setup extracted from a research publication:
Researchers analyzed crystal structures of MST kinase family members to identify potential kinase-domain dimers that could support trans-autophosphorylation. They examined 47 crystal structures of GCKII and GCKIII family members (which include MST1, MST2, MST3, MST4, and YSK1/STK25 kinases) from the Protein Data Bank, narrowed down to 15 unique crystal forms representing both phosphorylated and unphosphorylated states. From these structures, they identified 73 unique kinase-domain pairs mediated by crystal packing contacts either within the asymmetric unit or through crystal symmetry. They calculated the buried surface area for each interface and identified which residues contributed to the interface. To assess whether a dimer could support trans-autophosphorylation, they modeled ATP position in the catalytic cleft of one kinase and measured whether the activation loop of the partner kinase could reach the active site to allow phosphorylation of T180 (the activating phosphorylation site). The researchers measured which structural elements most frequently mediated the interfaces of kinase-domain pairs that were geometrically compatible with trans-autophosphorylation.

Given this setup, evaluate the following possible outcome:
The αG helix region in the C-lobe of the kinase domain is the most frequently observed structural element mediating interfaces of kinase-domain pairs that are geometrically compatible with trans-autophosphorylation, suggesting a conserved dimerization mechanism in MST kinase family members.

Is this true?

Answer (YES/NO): NO